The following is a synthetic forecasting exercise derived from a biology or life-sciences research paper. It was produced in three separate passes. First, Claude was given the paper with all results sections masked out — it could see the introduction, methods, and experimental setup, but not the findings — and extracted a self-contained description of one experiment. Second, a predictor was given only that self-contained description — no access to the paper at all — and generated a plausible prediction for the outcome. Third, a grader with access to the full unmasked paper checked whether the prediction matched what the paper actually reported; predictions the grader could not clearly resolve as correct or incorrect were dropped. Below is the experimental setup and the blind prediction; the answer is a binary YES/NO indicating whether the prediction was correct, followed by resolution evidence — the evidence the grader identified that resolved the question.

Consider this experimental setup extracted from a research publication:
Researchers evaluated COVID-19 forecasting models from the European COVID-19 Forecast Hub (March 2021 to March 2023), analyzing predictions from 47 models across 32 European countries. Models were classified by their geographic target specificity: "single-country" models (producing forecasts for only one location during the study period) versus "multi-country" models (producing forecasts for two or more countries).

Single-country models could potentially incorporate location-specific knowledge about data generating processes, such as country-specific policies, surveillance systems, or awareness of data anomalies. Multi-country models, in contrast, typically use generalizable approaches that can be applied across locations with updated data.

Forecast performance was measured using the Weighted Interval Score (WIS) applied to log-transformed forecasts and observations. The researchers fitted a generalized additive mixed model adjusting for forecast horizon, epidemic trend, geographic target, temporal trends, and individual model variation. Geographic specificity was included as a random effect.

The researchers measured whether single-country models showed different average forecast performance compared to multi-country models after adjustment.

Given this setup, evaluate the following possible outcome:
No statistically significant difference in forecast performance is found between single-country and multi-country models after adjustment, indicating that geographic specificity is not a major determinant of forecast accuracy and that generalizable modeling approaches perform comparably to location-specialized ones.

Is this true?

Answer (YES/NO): NO